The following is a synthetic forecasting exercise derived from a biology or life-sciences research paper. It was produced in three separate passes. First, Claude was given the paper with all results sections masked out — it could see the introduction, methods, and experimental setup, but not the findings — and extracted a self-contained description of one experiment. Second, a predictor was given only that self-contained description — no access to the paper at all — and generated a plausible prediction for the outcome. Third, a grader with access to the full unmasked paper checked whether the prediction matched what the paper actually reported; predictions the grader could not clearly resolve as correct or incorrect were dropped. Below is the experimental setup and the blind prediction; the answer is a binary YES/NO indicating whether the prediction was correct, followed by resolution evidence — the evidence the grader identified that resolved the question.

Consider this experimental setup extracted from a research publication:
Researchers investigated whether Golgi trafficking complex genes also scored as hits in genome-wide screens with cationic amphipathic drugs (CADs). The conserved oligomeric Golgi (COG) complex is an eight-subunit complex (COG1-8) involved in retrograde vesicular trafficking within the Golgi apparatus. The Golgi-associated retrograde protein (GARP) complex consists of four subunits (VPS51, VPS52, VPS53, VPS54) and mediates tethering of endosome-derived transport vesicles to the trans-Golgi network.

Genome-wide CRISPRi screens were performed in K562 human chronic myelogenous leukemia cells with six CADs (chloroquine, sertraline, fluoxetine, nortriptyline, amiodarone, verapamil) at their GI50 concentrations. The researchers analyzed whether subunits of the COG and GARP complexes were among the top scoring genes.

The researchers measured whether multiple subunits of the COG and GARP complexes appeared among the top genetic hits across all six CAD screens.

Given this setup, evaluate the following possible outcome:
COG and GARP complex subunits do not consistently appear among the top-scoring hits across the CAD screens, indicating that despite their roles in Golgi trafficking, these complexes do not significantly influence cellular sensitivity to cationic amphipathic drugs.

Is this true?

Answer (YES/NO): NO